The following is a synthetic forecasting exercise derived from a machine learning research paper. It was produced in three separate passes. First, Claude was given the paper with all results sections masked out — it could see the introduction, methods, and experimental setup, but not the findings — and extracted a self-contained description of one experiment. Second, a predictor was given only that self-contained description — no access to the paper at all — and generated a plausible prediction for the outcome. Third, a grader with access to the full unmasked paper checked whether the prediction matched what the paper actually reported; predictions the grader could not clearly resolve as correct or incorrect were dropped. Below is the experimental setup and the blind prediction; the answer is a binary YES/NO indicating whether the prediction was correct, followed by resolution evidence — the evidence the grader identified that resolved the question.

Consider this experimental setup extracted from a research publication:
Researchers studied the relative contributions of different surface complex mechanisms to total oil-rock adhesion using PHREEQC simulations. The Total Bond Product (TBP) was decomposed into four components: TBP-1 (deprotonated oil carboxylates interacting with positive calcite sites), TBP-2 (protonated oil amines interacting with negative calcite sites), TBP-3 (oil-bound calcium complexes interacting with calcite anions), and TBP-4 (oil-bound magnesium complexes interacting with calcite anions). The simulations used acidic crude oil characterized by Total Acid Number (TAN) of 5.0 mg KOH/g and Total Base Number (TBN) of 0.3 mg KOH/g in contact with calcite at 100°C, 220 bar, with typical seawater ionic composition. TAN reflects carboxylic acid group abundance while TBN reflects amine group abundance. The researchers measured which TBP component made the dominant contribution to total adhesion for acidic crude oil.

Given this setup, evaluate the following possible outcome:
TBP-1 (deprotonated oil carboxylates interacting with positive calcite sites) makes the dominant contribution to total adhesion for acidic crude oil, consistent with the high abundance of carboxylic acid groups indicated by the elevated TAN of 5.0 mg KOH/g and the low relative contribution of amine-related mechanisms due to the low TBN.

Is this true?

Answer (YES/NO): YES